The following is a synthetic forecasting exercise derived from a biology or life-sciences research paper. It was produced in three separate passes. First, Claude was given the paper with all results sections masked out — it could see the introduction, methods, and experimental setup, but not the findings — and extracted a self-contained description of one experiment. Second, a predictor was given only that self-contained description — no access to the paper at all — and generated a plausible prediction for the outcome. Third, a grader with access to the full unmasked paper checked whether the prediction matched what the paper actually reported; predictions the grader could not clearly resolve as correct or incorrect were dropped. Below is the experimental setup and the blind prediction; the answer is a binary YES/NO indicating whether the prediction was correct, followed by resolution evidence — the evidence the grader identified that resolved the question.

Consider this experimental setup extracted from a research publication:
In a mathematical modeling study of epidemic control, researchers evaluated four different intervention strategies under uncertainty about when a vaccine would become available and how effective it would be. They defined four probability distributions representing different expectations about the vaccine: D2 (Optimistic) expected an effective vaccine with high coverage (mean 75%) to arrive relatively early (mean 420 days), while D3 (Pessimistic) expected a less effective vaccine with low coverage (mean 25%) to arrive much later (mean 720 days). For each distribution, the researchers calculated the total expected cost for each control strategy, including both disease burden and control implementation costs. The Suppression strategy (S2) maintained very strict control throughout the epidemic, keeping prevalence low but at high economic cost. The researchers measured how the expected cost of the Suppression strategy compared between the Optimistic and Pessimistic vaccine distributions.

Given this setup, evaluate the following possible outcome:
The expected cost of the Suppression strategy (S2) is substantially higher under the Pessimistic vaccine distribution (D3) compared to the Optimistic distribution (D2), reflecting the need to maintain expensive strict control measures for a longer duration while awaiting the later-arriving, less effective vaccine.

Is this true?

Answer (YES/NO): YES